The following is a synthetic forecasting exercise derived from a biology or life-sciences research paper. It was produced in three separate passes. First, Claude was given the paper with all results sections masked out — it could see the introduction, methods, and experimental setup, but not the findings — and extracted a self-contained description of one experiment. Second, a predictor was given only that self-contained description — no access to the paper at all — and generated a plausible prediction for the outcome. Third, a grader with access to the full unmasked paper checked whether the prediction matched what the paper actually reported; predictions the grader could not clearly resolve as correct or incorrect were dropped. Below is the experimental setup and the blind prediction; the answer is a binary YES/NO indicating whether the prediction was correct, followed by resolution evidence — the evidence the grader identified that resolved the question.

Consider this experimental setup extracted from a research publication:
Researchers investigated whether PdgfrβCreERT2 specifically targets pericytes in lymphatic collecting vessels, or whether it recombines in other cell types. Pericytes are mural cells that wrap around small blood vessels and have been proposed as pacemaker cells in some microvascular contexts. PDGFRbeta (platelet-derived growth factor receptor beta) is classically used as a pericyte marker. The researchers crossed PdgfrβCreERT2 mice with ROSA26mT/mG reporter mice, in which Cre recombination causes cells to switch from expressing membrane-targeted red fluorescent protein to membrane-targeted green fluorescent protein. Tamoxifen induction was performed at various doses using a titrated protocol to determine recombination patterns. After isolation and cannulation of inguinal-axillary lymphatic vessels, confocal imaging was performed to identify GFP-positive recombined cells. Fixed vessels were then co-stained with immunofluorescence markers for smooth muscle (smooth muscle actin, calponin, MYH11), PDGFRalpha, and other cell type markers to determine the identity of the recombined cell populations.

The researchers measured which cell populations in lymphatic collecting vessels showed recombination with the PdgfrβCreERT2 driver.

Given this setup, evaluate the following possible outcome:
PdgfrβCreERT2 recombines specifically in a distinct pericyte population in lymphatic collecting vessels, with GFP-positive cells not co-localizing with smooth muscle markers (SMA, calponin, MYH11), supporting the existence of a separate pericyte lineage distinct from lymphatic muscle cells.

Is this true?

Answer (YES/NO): NO